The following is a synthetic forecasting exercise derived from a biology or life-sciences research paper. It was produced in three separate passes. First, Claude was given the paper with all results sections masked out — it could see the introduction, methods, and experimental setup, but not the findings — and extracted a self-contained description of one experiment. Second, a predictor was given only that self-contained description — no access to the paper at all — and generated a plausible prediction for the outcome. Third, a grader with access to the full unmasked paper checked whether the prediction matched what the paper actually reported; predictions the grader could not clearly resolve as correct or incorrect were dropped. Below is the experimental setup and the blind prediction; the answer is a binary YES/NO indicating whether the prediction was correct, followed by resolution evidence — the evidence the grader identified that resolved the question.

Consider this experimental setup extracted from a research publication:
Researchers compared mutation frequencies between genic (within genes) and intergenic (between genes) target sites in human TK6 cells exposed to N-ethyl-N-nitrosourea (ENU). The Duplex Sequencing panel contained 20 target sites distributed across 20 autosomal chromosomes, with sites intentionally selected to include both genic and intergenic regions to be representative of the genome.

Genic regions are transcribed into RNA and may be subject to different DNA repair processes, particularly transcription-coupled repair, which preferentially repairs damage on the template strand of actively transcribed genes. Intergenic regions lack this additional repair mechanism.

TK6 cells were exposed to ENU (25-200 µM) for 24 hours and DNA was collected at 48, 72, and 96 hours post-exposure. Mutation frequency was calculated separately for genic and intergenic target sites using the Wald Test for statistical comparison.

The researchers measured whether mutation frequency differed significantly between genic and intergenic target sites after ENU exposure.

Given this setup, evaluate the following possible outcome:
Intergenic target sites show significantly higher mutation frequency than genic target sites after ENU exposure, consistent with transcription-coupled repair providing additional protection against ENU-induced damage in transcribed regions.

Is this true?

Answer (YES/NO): YES